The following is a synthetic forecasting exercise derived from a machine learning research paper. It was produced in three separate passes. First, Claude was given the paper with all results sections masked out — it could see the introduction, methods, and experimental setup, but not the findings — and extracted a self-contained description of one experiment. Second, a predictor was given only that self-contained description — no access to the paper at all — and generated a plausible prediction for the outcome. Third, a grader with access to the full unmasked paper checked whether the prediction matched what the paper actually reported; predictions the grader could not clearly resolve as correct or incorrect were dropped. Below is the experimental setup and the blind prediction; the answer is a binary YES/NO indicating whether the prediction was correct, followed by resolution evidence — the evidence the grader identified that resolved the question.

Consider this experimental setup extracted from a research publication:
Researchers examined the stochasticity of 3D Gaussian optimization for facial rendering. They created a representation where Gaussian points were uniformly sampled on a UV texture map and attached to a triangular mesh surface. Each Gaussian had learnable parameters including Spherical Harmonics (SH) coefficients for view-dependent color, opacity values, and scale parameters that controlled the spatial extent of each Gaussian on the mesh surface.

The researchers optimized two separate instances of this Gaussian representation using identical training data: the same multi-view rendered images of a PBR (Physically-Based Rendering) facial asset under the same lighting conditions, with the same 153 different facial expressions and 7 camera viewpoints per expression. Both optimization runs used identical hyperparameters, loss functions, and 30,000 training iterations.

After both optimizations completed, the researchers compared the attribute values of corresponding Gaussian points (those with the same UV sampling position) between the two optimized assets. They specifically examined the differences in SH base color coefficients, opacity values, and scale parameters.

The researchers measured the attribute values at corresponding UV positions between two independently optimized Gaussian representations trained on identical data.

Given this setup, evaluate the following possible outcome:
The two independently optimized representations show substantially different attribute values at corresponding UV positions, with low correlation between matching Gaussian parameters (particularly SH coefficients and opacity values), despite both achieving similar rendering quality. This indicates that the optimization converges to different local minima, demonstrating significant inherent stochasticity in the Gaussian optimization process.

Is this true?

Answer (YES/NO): YES